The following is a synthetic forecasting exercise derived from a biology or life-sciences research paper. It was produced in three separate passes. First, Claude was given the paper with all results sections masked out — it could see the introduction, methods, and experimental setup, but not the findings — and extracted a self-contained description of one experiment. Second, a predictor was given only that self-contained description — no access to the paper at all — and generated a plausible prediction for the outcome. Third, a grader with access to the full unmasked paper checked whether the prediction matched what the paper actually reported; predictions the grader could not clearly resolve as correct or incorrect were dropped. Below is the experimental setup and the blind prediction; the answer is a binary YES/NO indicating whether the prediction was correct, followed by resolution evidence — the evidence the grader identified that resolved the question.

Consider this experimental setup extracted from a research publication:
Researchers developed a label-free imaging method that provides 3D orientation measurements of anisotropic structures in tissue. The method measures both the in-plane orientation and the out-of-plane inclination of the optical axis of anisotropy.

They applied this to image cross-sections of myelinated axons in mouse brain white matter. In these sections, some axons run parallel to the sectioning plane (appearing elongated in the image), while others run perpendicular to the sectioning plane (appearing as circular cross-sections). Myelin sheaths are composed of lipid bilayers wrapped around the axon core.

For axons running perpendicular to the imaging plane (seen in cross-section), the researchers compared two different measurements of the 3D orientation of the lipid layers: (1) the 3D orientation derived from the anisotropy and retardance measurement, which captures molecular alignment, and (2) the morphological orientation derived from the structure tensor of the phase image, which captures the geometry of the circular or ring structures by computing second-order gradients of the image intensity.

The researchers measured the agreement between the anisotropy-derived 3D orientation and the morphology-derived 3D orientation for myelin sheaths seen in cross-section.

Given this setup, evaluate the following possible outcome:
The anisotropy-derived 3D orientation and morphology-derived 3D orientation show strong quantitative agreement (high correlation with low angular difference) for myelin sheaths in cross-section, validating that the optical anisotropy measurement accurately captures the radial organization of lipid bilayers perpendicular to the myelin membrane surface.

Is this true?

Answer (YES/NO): YES